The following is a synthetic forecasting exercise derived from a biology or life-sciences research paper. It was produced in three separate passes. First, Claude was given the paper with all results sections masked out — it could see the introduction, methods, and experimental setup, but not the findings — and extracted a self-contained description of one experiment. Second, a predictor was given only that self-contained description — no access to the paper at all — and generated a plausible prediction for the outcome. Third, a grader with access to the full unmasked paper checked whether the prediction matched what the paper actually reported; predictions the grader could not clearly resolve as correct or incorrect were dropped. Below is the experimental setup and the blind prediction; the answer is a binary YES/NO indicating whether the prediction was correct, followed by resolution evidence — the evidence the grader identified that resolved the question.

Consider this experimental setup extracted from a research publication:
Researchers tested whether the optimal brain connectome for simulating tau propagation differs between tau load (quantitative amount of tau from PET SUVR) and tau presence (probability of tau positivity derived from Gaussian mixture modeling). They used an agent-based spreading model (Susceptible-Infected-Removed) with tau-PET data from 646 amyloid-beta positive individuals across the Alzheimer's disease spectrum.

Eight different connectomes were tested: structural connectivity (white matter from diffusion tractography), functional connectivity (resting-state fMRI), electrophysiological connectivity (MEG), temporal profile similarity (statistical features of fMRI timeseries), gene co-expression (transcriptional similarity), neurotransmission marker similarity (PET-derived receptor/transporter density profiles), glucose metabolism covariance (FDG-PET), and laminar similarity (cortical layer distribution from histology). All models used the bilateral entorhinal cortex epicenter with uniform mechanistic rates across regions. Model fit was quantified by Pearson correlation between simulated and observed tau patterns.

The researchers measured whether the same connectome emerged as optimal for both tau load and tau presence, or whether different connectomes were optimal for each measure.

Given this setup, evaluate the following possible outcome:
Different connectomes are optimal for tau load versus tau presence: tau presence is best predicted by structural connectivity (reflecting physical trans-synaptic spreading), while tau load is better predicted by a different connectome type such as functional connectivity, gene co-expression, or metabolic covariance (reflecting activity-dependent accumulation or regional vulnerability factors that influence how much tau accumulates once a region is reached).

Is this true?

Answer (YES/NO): NO